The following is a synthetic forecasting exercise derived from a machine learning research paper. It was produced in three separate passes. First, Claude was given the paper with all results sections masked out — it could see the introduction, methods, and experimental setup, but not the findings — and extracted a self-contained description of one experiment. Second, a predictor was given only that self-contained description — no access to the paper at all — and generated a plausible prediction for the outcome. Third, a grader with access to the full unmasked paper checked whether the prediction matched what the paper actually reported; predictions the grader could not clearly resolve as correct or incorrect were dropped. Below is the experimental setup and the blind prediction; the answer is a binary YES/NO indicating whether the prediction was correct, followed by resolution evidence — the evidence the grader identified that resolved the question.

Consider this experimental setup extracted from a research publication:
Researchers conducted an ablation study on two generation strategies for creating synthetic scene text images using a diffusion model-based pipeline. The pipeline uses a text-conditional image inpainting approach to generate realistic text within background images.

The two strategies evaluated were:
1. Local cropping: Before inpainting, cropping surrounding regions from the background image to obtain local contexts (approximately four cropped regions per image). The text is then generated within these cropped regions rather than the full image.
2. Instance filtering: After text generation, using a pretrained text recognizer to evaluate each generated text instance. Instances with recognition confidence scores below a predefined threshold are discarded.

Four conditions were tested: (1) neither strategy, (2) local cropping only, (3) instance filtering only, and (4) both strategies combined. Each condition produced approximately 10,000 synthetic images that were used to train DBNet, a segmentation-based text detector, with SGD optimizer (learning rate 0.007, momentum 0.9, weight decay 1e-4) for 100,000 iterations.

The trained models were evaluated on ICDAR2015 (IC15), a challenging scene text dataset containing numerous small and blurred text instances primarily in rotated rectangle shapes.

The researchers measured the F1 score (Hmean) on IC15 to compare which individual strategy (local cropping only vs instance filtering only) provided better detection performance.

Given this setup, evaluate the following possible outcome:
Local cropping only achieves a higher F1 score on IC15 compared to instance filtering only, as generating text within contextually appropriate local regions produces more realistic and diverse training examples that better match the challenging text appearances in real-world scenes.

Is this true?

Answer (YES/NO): YES